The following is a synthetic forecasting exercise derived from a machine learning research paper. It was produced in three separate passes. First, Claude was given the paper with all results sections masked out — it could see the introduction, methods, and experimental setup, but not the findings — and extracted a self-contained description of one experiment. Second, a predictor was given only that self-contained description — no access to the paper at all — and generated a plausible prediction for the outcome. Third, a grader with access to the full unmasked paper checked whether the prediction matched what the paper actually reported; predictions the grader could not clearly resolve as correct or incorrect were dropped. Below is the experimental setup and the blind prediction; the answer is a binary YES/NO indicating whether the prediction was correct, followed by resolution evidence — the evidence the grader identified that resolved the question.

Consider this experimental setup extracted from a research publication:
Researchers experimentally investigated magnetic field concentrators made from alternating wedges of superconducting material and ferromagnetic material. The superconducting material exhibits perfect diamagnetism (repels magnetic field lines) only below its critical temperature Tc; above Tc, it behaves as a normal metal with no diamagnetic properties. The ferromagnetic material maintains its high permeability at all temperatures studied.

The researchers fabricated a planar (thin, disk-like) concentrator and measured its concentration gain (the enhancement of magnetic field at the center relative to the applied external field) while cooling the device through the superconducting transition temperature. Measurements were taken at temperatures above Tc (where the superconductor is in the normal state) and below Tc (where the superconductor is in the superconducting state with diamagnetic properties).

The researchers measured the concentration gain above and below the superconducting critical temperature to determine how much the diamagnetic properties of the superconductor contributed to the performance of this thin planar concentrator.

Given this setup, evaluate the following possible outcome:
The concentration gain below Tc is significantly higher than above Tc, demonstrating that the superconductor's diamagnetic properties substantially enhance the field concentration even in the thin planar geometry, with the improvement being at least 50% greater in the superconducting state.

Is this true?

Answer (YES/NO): NO